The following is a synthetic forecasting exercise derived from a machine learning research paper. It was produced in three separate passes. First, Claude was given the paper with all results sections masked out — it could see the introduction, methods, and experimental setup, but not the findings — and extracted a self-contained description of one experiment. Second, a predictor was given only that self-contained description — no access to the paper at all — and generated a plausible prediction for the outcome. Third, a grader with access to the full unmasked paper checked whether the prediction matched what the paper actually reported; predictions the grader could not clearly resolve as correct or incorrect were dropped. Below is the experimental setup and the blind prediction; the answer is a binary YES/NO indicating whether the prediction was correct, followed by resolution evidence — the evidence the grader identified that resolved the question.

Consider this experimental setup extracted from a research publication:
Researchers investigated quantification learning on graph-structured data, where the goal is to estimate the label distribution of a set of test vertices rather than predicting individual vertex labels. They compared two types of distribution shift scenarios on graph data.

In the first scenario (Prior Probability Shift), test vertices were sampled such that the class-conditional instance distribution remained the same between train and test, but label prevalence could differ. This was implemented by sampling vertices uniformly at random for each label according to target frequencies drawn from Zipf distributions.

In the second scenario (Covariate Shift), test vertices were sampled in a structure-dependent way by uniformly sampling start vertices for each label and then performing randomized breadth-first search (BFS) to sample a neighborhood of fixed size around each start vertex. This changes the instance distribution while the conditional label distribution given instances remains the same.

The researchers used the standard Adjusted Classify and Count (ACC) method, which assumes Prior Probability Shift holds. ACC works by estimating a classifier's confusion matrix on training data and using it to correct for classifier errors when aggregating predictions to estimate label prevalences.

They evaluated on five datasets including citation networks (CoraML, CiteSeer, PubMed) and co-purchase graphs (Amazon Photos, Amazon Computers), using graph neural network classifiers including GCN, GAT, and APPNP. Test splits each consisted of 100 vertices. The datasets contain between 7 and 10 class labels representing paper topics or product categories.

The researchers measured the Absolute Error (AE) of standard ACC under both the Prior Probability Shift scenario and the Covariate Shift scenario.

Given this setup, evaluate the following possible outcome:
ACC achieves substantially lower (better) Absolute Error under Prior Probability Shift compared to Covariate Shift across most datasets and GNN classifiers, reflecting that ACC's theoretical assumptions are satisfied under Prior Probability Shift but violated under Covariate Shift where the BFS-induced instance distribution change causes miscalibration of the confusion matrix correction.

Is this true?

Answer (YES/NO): YES